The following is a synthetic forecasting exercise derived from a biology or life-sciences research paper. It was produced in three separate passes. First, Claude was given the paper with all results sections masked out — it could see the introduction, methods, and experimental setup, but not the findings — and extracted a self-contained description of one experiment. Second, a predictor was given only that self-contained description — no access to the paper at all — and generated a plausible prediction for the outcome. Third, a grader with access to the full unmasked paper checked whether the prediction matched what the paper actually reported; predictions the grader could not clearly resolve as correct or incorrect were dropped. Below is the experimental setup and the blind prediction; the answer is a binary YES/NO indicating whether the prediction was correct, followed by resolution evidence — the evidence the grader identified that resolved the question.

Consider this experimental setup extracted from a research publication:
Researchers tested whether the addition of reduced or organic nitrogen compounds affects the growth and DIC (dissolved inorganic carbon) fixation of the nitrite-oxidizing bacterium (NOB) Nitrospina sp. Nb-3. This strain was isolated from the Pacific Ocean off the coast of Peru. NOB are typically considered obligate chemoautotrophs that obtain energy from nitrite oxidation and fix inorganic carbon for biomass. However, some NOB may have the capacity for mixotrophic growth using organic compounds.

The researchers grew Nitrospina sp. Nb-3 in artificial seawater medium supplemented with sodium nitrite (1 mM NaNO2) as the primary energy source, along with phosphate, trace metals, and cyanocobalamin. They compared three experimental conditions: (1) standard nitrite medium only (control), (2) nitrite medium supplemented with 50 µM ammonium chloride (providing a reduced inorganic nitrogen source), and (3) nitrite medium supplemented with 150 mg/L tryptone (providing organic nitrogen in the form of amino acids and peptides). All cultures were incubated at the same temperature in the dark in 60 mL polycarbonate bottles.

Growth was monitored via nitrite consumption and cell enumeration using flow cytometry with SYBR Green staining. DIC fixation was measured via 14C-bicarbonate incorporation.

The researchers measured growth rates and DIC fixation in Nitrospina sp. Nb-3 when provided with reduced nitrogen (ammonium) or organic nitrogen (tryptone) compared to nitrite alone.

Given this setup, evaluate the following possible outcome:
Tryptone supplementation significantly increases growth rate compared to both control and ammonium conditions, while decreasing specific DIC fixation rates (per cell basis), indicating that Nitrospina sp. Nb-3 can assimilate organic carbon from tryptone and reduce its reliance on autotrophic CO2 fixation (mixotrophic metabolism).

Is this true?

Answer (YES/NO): NO